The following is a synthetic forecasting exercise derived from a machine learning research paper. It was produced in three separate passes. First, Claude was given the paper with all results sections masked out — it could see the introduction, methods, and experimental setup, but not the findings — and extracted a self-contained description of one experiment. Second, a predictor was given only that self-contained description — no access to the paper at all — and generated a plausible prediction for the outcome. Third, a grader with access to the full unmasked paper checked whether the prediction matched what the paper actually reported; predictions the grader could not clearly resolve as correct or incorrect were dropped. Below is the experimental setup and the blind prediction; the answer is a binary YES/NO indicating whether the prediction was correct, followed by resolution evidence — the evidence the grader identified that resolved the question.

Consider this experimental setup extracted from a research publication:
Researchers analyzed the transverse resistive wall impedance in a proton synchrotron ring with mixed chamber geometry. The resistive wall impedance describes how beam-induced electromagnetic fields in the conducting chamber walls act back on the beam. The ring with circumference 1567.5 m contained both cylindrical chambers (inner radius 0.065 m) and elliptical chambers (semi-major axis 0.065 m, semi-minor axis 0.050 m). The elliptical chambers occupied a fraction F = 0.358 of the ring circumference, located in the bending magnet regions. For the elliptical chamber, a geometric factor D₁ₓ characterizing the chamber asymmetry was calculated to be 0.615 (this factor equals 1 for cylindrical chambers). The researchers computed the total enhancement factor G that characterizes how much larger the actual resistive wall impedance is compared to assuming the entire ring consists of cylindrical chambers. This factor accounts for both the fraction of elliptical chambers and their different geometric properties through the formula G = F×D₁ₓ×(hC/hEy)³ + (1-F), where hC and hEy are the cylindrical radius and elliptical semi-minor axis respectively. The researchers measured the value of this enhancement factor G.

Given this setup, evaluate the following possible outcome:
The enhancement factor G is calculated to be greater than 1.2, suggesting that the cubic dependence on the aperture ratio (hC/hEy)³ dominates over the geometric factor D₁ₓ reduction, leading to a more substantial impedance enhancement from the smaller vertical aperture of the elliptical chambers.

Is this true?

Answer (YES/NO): NO